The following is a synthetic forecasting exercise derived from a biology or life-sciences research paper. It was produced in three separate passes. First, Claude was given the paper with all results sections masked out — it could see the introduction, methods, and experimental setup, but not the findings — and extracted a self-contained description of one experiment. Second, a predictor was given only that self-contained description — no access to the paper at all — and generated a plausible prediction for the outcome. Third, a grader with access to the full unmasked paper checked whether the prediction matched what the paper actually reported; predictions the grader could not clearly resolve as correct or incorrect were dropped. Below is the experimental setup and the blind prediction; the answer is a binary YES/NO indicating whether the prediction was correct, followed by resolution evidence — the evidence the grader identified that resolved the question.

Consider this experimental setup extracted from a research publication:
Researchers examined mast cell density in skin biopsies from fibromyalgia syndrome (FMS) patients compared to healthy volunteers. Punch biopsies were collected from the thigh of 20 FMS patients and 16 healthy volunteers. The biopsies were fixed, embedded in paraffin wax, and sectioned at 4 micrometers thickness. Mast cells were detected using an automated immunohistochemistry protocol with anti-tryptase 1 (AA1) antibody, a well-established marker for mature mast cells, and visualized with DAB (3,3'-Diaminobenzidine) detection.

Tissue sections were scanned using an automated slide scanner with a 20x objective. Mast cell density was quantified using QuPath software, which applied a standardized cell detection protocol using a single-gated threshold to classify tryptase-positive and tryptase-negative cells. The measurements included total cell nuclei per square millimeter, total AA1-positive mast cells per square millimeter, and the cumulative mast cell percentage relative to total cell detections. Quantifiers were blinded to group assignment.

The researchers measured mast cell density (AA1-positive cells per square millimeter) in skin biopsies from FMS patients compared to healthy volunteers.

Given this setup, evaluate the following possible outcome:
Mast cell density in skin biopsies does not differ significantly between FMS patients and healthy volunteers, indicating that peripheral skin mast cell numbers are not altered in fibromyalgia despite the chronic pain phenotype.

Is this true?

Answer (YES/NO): NO